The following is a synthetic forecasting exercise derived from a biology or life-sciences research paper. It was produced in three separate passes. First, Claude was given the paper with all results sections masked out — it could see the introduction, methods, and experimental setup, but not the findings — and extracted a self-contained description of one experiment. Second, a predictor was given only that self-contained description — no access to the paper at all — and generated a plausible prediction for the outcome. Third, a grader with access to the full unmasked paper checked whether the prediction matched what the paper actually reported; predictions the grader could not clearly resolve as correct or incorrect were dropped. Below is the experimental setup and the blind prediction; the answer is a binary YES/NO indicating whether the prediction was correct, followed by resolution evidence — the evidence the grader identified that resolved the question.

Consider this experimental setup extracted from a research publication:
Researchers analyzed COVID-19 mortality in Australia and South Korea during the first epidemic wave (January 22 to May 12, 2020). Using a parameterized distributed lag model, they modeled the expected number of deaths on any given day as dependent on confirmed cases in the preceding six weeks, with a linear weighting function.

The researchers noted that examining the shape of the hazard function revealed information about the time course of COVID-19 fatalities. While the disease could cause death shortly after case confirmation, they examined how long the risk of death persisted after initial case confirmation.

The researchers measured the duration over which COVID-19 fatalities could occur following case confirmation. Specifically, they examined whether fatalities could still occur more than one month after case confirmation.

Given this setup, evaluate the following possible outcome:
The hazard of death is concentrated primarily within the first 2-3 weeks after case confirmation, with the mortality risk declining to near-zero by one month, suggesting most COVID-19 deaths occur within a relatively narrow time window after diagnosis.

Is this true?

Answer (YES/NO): NO